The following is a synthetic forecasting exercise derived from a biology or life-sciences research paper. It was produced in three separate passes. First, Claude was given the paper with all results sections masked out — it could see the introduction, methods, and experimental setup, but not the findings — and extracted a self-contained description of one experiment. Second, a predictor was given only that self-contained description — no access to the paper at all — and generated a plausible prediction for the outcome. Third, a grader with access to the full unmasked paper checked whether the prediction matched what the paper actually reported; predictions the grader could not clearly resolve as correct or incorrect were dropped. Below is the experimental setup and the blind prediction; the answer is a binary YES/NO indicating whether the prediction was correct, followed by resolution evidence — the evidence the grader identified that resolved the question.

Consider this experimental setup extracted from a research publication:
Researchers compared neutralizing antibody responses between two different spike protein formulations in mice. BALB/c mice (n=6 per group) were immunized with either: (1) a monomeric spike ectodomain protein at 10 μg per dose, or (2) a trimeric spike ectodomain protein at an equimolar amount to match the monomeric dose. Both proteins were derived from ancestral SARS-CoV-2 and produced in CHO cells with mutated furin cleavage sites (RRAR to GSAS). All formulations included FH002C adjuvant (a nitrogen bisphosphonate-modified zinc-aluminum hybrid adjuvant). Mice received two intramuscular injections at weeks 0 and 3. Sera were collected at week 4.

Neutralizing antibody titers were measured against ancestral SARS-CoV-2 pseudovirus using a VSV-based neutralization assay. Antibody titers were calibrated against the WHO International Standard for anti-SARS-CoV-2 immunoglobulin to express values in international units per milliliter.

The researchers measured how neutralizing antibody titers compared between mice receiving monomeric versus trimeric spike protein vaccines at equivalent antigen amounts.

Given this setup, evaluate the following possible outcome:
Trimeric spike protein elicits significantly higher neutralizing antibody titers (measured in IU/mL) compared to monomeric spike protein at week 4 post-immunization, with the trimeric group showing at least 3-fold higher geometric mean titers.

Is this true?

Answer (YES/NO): NO